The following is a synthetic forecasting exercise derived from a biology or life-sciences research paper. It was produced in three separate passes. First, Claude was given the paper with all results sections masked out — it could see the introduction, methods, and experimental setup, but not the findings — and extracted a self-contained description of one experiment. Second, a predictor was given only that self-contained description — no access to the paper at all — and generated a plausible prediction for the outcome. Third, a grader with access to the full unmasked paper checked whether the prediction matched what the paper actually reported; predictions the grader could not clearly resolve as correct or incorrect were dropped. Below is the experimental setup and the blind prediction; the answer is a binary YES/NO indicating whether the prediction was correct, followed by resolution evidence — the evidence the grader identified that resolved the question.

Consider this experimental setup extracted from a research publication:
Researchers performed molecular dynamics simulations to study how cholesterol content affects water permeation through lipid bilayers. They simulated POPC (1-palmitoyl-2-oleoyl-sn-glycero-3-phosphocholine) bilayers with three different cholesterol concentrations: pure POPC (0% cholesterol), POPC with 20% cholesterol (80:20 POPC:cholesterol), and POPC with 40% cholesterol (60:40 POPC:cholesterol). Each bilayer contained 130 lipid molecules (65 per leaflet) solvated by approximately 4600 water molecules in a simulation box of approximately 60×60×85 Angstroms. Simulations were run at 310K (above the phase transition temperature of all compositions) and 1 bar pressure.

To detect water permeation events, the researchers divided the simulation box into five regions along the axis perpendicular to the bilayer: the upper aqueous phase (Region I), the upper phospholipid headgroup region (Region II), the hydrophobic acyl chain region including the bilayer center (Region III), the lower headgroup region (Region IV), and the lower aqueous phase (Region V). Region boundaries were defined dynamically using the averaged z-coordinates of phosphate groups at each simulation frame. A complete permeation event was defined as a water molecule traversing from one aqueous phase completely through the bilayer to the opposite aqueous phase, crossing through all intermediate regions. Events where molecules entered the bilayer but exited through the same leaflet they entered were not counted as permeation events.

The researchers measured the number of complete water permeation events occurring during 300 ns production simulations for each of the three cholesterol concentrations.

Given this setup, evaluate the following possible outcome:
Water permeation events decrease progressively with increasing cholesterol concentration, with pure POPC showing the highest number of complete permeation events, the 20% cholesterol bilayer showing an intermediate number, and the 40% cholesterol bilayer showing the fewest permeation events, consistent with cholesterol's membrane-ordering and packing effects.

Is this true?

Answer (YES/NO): YES